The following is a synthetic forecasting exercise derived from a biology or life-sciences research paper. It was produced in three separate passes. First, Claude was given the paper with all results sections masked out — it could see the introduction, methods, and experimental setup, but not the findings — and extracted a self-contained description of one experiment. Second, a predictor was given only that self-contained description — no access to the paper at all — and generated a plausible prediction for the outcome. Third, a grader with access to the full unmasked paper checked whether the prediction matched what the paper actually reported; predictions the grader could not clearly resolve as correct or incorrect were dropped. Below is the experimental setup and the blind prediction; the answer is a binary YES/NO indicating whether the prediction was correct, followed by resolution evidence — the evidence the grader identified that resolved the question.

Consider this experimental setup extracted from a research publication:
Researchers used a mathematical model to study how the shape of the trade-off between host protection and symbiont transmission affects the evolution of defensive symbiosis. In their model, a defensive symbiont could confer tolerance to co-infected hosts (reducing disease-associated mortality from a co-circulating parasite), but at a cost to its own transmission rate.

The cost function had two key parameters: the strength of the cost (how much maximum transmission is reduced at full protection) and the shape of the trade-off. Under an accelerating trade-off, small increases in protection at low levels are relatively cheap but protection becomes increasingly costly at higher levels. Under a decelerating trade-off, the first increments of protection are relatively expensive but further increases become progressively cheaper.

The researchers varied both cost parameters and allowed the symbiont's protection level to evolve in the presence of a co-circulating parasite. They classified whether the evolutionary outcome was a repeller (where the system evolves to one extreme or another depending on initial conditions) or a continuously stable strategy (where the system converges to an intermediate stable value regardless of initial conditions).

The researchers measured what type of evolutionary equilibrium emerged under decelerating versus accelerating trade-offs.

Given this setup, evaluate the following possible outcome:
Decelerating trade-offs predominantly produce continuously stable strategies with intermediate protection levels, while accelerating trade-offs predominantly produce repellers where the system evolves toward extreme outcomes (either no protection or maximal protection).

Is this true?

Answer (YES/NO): NO